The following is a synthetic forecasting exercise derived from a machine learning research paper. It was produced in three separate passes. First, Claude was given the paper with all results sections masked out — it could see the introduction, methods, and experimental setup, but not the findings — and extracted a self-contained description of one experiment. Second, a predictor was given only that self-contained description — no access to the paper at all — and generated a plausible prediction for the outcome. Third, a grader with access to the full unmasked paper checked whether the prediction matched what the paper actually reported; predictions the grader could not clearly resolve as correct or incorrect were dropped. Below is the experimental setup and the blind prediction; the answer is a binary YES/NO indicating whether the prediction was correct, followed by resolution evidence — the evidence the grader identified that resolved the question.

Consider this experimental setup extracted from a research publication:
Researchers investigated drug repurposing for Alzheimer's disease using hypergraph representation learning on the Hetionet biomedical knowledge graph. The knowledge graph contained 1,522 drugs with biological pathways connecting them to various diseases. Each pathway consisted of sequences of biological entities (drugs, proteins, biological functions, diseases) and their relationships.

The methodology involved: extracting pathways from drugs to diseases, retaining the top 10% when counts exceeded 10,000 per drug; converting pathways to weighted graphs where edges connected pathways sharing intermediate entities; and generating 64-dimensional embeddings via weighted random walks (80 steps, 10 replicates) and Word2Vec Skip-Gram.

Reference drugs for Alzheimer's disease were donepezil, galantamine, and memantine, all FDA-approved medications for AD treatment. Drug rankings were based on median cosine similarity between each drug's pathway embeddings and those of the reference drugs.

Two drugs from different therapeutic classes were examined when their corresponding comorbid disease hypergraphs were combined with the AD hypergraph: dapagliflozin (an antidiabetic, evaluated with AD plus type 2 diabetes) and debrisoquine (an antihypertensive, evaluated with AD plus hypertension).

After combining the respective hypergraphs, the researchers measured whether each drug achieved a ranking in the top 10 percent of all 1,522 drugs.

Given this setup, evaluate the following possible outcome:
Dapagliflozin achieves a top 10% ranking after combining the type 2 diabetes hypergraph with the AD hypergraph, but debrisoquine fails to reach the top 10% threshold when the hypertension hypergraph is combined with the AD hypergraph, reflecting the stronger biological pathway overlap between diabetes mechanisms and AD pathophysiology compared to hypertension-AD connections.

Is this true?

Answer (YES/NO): YES